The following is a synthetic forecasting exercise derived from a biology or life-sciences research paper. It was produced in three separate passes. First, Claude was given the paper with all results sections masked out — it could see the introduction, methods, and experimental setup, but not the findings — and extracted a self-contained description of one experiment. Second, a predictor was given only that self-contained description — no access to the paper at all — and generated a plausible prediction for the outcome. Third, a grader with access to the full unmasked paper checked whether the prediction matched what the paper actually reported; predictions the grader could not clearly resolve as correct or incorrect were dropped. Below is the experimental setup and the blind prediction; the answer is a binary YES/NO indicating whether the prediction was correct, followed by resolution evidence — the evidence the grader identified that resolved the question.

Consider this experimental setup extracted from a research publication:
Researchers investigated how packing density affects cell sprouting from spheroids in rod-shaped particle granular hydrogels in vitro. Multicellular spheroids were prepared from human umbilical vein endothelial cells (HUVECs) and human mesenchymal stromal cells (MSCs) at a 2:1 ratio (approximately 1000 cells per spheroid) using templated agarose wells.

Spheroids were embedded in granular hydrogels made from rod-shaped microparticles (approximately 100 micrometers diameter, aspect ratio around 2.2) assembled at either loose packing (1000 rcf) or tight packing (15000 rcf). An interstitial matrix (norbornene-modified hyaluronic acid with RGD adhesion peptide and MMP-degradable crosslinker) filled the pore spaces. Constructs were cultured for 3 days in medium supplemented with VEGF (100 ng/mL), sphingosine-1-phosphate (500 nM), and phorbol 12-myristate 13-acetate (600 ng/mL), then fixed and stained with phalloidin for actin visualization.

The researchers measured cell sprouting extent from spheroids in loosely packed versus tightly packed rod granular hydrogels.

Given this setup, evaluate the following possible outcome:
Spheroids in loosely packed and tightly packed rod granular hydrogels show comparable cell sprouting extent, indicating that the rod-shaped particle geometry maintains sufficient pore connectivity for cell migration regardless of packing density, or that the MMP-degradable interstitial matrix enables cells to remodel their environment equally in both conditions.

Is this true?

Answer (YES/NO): NO